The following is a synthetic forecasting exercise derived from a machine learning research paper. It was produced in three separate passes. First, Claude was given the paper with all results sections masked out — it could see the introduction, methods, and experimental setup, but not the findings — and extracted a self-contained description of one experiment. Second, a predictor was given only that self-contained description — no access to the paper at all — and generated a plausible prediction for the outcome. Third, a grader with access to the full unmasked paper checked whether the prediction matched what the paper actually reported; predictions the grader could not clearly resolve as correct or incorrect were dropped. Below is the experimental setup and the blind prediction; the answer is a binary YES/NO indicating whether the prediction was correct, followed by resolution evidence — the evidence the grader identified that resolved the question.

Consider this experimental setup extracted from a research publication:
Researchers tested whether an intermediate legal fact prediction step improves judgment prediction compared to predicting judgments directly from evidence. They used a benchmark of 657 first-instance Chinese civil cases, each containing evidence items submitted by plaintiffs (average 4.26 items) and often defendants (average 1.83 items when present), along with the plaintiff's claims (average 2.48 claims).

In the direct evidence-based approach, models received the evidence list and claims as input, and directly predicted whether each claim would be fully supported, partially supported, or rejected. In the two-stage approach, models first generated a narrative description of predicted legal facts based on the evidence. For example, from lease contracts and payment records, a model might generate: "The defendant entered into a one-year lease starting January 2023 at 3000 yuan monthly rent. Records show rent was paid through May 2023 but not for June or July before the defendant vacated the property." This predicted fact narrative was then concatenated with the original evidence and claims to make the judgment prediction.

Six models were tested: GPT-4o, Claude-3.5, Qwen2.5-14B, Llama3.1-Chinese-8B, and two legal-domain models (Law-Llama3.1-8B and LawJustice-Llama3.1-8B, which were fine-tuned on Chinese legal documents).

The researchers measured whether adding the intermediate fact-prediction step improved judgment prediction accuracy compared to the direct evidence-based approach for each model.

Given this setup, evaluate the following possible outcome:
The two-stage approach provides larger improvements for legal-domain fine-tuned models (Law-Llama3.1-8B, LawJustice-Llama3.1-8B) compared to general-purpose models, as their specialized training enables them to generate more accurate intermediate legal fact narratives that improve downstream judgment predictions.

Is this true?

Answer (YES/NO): NO